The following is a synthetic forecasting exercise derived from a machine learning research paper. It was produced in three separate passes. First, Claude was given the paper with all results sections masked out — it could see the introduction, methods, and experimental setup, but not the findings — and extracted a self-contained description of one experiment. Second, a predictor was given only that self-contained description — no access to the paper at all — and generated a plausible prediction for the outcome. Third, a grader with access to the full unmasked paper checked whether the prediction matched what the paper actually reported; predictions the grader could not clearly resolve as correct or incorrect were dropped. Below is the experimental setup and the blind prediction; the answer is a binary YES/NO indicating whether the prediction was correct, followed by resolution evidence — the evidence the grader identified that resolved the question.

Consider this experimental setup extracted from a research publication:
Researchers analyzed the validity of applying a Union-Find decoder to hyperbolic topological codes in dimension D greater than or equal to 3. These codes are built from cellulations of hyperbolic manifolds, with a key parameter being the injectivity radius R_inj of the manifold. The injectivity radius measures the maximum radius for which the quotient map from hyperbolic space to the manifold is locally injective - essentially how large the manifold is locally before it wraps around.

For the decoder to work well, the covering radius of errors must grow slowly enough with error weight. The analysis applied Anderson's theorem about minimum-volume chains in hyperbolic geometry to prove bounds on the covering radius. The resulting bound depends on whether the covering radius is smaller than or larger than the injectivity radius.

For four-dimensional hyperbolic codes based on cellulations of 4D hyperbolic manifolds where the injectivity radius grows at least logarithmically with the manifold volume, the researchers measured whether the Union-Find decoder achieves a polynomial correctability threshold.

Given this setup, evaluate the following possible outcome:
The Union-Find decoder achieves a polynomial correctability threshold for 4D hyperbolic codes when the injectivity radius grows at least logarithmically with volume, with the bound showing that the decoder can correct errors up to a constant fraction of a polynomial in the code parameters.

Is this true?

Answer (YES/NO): YES